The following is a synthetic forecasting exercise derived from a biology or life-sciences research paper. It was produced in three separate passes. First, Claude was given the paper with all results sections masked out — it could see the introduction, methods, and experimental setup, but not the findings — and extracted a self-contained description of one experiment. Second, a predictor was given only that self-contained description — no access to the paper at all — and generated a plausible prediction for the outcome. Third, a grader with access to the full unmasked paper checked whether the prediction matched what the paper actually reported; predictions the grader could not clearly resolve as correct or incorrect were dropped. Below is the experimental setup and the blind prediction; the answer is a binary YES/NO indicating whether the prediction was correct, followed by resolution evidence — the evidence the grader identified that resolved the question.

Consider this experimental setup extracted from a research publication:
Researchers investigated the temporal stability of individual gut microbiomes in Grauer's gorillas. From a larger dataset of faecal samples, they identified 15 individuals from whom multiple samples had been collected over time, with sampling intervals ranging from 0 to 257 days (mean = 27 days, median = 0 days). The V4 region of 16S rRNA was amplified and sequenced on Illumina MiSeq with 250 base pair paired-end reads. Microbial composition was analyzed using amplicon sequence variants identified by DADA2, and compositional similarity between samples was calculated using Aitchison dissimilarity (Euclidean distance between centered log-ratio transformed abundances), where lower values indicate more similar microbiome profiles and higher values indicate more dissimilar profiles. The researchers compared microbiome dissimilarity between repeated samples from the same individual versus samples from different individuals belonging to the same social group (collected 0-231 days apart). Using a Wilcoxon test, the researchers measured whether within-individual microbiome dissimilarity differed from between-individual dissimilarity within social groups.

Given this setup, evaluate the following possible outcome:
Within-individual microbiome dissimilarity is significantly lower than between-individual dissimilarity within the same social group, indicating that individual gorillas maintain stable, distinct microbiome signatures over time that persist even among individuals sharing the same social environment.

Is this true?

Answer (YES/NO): YES